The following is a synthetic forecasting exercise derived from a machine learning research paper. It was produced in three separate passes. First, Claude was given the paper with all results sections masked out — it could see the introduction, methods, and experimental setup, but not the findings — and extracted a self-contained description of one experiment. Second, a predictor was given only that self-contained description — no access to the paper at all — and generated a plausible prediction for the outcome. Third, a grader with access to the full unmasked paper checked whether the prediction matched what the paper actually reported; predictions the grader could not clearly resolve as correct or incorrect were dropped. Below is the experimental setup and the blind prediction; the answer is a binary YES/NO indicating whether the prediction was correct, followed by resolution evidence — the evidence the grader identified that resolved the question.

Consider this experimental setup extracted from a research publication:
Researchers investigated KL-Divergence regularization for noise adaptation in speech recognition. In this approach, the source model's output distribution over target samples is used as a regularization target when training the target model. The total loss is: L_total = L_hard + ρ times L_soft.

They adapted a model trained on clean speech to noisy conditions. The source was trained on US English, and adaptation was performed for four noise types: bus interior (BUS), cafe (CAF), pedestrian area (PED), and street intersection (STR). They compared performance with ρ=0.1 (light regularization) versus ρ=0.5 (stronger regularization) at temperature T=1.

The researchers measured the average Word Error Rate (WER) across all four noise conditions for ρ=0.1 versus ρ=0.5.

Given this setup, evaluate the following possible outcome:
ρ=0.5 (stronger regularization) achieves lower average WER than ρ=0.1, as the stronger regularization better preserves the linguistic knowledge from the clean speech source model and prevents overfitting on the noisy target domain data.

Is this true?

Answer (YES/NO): NO